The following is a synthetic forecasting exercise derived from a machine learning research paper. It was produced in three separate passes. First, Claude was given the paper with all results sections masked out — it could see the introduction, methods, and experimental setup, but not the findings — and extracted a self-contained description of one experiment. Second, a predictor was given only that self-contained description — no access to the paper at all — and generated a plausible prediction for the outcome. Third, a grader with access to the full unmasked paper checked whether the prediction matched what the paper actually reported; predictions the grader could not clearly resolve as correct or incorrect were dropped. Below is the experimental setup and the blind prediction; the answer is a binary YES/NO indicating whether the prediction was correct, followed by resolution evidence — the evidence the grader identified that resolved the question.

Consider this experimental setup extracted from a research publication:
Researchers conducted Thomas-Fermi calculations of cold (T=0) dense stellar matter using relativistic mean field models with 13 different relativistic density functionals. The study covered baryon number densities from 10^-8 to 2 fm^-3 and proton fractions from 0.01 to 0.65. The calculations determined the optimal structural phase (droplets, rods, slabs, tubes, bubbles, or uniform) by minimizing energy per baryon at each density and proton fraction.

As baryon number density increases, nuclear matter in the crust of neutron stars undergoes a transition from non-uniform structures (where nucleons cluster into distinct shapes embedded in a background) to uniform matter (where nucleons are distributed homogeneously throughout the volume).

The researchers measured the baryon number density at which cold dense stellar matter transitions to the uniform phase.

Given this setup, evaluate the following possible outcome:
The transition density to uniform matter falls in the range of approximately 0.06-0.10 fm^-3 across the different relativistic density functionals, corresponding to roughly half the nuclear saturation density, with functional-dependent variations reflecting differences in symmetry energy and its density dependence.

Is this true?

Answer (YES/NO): NO